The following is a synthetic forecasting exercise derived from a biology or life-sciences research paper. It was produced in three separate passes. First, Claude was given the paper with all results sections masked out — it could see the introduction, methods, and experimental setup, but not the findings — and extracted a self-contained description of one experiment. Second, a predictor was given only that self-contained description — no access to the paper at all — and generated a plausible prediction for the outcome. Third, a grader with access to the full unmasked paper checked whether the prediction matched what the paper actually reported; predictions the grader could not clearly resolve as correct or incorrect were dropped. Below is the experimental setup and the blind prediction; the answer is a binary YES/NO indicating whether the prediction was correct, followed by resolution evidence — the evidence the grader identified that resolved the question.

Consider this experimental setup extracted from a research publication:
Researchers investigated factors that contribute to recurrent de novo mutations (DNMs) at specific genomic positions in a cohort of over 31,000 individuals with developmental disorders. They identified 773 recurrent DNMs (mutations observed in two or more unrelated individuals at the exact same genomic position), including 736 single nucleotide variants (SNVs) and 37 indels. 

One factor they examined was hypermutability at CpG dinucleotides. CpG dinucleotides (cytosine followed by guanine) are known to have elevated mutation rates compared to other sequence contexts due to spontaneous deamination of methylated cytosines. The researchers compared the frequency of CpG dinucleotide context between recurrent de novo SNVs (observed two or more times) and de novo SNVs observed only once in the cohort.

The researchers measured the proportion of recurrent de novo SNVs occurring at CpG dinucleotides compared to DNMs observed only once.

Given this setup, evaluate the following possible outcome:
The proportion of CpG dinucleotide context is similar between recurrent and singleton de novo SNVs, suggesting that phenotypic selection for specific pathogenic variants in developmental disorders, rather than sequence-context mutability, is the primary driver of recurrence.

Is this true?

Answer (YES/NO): NO